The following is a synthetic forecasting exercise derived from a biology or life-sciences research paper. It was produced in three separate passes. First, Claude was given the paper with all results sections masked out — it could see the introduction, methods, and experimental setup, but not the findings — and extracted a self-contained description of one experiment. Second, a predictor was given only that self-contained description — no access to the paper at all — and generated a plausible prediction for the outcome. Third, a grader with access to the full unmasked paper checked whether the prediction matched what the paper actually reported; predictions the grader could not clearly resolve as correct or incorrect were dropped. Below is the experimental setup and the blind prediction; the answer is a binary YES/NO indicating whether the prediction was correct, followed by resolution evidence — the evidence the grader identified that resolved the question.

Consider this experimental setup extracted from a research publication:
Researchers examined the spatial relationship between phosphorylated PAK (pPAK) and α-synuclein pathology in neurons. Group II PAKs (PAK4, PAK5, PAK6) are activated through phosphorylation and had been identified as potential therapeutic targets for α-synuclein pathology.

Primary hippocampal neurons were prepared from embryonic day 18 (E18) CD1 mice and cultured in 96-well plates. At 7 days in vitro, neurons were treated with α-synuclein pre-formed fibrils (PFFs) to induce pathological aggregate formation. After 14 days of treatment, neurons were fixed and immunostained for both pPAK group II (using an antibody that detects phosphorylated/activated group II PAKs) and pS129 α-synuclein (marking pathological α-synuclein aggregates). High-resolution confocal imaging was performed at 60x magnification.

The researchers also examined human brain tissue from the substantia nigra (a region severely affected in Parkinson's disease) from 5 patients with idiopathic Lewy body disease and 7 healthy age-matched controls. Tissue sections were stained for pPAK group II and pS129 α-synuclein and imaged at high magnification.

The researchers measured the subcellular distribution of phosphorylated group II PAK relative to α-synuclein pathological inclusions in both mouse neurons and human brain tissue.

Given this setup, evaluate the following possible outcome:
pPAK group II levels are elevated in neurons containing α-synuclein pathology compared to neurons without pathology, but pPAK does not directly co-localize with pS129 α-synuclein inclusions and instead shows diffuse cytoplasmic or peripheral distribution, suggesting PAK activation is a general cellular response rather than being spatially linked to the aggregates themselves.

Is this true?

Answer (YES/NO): NO